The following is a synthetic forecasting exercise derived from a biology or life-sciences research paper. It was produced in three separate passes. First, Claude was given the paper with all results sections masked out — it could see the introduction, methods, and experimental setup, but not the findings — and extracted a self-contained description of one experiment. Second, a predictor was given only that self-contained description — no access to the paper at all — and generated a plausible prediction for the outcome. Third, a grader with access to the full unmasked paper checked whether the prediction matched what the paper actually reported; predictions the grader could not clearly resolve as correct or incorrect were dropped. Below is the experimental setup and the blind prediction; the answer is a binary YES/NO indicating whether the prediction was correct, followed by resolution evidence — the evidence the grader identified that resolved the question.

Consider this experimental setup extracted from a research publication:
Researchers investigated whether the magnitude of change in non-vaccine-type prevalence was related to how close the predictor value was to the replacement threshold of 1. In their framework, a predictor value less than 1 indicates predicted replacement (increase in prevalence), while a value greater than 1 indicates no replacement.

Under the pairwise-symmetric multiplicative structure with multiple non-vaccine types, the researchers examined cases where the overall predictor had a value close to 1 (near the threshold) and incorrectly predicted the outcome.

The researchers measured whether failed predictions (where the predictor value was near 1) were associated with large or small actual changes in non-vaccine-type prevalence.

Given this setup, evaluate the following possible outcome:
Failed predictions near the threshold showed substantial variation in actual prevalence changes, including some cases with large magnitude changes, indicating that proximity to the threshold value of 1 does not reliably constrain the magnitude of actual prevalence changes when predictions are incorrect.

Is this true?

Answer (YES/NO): NO